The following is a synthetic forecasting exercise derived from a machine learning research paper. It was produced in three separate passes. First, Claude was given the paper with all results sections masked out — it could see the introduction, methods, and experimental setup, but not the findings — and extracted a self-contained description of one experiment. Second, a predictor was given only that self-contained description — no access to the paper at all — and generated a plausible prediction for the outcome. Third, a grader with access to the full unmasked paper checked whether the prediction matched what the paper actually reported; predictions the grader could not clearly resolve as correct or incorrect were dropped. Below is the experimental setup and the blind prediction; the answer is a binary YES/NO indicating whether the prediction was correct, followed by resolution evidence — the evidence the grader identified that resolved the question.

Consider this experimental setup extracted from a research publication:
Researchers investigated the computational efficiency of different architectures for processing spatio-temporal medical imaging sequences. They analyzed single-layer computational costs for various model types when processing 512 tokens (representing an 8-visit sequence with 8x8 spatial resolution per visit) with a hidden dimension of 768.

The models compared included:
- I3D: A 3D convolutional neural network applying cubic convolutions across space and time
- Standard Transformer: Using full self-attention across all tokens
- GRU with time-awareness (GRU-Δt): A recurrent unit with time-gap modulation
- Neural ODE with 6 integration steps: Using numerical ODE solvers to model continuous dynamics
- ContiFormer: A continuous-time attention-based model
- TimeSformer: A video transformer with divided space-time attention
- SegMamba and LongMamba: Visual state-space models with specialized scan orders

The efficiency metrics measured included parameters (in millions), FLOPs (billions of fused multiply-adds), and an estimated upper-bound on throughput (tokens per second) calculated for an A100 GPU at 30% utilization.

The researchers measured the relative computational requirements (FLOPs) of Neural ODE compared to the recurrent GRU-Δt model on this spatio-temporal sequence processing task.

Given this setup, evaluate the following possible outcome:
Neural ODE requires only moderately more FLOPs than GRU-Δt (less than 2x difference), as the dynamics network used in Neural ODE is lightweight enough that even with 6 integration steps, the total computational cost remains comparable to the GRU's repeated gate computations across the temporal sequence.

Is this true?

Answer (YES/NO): NO